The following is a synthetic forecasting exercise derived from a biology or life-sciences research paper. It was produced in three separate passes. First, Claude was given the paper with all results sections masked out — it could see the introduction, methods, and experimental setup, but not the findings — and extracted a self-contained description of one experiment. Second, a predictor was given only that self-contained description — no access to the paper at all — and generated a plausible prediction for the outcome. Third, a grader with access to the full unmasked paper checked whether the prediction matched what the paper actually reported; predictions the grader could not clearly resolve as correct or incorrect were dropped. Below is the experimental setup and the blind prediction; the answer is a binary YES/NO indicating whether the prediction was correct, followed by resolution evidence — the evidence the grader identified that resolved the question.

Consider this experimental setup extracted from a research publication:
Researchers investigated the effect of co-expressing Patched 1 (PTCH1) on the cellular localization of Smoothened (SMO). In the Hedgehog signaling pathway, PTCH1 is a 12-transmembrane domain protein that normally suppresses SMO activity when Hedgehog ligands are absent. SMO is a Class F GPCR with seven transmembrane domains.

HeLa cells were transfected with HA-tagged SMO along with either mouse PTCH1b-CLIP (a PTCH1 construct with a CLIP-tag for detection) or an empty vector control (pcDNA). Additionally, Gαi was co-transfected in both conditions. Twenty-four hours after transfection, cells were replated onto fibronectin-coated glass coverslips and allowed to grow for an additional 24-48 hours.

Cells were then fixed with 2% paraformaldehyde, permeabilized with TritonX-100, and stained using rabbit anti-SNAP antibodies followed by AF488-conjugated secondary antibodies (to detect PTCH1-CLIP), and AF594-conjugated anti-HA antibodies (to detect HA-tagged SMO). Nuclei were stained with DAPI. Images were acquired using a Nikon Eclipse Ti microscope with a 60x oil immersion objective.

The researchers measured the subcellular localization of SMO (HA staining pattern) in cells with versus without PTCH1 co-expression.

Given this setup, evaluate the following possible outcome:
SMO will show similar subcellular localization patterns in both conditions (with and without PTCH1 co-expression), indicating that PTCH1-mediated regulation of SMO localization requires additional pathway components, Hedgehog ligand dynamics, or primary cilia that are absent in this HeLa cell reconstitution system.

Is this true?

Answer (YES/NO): NO